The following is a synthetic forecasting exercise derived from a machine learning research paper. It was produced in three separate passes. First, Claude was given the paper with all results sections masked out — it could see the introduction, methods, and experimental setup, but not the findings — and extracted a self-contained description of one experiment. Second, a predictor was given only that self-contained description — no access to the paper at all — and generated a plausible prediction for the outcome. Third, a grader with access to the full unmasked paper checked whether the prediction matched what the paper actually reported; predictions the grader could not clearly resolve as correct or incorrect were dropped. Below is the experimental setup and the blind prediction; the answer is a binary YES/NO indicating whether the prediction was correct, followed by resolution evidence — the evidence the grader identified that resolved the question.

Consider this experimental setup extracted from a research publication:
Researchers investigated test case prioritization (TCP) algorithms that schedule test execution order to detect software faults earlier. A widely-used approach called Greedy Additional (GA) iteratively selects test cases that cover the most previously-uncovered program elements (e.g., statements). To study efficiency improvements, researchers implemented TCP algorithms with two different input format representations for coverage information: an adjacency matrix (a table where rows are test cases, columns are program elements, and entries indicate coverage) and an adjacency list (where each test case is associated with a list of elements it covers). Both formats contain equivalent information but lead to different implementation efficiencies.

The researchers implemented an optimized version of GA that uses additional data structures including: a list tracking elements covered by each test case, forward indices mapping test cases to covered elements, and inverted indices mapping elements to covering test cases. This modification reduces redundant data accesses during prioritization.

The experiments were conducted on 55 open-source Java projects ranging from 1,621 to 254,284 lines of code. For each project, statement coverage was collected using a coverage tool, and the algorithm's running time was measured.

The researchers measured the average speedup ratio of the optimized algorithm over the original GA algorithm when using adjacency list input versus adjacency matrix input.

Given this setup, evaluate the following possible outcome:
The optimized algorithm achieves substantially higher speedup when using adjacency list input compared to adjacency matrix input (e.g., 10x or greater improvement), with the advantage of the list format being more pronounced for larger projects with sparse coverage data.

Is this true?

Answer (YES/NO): NO